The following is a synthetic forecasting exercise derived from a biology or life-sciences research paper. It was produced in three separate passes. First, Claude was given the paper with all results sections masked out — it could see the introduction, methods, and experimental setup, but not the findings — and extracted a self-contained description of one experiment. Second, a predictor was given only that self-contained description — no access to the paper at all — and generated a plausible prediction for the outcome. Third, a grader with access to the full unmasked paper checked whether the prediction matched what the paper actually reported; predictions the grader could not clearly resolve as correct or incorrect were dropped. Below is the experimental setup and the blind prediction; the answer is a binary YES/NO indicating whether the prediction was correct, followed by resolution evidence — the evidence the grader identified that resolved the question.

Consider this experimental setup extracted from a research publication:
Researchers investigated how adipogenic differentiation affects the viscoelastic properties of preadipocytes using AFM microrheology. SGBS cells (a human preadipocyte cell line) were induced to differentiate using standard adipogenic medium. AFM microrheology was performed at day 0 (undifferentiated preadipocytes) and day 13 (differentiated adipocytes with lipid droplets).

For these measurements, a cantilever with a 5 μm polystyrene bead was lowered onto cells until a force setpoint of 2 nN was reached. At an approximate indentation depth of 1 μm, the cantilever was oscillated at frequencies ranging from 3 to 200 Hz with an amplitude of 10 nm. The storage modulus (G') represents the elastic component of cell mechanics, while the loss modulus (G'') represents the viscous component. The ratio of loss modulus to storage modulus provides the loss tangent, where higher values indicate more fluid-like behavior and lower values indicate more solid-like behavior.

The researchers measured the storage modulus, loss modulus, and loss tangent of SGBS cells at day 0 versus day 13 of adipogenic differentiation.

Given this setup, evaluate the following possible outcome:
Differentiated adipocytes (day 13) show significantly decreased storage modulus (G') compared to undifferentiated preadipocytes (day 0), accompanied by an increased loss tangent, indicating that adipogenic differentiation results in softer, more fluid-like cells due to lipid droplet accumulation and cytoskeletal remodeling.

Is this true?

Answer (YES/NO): YES